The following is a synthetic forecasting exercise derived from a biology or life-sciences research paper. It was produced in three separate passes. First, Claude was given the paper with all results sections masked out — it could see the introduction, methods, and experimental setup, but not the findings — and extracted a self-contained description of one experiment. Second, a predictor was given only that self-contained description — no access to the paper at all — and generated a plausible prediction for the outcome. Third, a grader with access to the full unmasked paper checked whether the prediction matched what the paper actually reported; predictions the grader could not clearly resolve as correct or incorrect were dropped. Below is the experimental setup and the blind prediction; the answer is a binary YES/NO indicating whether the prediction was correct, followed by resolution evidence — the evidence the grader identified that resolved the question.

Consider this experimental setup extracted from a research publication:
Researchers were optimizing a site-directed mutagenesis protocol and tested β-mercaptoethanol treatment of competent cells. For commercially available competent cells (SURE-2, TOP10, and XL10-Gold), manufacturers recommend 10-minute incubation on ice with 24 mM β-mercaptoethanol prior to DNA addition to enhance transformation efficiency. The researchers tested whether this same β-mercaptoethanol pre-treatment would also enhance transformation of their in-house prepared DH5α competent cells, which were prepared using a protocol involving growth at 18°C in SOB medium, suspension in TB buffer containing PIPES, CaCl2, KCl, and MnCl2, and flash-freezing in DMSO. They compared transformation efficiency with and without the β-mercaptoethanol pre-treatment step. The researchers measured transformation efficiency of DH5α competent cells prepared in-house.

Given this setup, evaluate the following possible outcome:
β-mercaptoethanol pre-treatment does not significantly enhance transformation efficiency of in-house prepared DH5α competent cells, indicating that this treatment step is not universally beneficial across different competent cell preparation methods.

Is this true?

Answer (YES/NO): YES